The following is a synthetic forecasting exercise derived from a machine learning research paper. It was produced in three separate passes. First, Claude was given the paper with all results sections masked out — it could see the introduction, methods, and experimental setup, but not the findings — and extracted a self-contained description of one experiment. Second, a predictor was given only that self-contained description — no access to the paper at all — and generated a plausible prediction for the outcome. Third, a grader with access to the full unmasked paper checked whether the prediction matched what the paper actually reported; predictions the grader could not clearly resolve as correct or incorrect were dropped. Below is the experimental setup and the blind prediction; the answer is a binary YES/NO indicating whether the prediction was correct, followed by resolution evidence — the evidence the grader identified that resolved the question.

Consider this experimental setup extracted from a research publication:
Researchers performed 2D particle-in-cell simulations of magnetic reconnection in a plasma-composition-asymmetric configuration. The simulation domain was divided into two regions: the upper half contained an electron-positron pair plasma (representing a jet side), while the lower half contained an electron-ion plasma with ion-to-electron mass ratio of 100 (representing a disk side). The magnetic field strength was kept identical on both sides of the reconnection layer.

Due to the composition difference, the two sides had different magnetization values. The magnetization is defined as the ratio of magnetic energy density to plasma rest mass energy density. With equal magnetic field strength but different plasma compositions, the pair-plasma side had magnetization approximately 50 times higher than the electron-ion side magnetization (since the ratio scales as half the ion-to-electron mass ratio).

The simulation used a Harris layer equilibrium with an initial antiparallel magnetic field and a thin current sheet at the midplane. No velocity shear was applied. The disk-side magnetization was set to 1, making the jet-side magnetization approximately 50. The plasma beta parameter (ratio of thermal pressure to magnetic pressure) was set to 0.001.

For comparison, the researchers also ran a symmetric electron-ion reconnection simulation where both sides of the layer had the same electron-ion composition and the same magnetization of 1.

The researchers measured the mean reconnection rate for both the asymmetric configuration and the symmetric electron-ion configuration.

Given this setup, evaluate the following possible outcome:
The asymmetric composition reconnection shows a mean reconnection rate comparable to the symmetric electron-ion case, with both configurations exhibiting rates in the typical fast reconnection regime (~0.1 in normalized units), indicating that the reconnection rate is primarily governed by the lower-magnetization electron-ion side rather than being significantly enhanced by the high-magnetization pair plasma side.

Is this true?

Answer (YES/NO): YES